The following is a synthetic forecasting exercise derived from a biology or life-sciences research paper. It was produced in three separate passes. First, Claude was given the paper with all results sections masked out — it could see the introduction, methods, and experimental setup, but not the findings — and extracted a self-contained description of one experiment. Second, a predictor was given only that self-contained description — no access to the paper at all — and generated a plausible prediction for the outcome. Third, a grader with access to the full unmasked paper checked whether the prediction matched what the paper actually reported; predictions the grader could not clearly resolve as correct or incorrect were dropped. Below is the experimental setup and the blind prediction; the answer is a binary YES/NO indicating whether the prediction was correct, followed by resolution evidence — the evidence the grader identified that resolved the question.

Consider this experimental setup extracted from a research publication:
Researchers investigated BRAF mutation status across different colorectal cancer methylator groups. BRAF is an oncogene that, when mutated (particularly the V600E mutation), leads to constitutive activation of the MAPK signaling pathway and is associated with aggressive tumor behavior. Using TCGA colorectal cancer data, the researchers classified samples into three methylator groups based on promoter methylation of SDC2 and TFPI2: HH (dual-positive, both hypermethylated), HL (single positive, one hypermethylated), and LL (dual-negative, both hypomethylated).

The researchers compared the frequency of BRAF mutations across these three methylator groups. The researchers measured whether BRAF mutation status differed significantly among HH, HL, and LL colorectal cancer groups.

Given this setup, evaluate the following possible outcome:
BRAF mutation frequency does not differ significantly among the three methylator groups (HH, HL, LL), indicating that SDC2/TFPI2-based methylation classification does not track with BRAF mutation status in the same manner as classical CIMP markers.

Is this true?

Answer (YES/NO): NO